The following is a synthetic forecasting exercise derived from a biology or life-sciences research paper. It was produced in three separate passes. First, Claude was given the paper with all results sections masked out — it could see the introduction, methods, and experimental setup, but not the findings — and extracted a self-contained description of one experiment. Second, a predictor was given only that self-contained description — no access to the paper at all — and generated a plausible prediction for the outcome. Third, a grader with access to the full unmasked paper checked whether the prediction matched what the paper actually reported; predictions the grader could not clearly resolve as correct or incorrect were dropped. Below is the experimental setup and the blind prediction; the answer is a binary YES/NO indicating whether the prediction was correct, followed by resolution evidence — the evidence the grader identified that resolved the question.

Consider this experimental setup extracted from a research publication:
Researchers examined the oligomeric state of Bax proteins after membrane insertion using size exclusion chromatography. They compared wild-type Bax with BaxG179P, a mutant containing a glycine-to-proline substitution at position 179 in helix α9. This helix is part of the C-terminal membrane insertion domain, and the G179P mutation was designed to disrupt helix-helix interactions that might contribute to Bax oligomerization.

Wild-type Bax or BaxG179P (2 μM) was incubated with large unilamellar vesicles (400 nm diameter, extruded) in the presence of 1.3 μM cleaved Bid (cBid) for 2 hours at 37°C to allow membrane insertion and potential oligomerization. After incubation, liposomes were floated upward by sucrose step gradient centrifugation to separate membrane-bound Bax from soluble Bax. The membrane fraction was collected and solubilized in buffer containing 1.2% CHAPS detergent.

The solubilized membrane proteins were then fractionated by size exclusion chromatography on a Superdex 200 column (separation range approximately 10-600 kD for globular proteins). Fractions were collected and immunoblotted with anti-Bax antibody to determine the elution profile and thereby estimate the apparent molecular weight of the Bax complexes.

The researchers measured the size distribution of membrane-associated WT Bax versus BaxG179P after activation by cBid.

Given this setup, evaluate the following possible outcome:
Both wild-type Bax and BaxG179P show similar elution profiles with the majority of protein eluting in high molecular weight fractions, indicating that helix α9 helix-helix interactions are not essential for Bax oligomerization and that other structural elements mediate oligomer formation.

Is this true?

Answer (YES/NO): NO